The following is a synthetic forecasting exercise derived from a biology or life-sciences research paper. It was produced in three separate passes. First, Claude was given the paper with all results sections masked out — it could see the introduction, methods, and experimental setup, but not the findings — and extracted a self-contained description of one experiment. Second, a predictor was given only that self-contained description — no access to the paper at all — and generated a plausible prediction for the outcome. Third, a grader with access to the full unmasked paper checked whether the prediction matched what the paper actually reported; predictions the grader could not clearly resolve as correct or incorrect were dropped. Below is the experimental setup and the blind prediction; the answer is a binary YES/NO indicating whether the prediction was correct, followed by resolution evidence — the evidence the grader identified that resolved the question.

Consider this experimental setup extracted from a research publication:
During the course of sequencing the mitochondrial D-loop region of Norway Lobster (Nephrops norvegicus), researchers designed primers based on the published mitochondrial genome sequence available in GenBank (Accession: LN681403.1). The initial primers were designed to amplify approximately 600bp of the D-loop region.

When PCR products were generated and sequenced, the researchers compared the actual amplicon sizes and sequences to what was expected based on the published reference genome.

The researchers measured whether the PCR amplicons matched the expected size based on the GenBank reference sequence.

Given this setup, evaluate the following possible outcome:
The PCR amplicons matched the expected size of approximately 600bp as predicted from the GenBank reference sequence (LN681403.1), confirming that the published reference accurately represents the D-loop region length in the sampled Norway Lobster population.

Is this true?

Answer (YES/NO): NO